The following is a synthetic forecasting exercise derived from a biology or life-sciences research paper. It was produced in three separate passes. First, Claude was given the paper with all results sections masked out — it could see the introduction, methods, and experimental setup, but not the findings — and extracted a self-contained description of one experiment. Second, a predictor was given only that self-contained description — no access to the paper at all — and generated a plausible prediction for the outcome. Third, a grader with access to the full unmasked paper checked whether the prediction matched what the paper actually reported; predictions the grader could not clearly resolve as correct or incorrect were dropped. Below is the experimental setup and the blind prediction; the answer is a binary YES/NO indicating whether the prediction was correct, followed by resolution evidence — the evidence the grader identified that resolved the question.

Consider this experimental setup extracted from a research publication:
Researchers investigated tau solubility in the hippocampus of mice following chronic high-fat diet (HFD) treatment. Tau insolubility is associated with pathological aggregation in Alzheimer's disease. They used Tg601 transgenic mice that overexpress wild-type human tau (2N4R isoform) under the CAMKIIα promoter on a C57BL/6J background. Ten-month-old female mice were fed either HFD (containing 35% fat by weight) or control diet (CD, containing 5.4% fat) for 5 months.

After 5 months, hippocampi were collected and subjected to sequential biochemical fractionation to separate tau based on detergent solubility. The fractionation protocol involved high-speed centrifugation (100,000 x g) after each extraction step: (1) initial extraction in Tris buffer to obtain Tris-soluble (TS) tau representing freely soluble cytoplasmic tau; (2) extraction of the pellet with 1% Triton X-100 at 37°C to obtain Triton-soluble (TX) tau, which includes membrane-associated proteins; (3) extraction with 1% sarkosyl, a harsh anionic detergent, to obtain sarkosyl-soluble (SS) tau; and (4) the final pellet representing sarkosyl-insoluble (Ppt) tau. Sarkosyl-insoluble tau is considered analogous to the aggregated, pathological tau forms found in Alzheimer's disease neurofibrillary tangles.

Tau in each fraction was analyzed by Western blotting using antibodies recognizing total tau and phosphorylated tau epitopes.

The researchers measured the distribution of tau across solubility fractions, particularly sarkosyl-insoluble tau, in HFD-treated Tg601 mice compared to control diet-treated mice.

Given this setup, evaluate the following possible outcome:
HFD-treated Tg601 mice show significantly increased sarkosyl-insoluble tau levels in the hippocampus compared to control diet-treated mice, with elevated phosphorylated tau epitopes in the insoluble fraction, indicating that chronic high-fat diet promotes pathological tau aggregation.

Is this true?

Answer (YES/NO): NO